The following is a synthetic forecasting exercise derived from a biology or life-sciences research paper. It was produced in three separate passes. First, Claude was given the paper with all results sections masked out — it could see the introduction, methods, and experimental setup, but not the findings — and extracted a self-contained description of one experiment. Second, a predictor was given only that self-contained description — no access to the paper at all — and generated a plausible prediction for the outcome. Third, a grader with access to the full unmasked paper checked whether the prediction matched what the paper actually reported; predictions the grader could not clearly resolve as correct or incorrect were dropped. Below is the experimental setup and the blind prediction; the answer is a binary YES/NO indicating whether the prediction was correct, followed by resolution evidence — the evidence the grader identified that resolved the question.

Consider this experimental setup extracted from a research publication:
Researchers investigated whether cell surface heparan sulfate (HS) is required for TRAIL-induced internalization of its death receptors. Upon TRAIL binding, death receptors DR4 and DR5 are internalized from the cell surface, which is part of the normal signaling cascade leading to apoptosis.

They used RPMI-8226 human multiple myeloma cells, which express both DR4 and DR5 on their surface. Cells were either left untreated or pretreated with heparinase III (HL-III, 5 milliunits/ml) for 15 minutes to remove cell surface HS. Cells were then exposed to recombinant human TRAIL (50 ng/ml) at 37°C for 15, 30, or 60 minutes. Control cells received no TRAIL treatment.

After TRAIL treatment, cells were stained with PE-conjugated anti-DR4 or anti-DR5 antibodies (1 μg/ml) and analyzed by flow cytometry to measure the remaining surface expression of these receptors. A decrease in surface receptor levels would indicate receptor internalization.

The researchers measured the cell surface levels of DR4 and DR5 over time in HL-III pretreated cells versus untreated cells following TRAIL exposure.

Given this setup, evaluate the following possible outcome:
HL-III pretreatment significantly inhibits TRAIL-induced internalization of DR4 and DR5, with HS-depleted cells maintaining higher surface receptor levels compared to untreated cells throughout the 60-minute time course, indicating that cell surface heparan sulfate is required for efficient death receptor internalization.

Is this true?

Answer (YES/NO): NO